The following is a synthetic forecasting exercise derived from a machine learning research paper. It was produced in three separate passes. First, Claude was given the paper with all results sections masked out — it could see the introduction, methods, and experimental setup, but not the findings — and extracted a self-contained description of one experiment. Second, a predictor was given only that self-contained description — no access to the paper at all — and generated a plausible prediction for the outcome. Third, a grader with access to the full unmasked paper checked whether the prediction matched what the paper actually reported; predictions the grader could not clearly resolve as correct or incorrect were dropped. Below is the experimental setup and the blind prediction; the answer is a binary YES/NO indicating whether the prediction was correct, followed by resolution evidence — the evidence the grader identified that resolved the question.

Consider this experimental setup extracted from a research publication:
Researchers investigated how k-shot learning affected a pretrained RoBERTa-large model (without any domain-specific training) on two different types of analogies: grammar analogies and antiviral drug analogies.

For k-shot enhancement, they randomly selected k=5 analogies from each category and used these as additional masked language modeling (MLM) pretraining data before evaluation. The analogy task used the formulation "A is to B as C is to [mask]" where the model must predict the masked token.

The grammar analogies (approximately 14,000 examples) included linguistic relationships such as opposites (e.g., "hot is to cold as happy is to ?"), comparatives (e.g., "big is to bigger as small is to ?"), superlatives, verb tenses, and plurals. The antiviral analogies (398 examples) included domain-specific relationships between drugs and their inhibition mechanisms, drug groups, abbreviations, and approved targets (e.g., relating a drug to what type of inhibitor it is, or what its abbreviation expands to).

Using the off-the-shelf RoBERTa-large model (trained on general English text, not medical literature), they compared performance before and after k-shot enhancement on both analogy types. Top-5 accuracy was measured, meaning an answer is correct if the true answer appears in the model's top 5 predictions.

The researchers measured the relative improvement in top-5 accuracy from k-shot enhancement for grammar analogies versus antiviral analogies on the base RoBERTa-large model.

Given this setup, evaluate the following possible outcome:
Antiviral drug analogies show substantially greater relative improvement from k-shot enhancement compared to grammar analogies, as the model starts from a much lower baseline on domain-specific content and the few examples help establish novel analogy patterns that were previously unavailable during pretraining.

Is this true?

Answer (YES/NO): NO